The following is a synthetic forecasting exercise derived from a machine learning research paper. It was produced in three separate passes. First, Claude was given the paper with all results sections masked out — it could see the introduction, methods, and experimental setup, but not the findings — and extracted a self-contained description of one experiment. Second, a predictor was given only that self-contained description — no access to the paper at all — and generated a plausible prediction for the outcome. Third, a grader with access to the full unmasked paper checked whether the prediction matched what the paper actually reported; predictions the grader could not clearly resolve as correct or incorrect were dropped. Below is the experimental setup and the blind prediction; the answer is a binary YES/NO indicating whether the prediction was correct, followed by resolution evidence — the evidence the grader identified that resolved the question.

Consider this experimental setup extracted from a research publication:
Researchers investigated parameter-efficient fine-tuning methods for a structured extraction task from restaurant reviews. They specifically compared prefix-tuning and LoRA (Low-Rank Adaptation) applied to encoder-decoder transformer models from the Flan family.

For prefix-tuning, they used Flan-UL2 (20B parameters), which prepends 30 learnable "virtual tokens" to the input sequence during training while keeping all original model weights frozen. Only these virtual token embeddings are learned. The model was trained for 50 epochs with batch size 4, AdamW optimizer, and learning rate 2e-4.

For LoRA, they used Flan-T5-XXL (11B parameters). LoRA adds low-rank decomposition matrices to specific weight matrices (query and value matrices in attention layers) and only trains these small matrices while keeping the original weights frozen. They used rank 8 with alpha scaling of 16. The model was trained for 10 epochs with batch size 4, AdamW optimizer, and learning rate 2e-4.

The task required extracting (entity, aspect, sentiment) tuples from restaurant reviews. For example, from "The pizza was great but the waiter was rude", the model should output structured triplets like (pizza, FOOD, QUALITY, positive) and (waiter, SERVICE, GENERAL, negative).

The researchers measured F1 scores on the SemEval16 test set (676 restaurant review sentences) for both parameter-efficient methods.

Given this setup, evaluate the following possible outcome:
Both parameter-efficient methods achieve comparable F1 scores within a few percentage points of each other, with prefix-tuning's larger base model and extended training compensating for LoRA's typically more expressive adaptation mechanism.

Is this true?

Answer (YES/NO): YES